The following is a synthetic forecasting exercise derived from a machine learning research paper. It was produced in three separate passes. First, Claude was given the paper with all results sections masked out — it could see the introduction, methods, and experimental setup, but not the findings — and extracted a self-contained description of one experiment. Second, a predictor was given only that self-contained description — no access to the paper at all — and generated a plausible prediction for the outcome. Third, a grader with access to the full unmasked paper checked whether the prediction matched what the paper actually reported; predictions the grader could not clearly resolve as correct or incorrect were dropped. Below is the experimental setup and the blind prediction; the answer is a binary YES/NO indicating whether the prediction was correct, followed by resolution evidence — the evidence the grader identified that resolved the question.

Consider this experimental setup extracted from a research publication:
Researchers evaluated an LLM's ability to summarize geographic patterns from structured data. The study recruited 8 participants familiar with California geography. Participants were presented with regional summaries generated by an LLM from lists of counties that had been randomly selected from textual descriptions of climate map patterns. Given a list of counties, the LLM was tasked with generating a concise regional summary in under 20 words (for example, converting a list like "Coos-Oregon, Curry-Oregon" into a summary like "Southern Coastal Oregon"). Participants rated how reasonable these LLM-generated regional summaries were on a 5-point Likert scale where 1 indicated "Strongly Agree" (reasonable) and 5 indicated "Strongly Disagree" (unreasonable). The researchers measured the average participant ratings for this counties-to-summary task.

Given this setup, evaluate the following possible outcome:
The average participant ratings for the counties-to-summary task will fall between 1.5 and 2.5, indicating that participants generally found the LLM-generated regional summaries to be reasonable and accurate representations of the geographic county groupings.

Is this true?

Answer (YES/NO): YES